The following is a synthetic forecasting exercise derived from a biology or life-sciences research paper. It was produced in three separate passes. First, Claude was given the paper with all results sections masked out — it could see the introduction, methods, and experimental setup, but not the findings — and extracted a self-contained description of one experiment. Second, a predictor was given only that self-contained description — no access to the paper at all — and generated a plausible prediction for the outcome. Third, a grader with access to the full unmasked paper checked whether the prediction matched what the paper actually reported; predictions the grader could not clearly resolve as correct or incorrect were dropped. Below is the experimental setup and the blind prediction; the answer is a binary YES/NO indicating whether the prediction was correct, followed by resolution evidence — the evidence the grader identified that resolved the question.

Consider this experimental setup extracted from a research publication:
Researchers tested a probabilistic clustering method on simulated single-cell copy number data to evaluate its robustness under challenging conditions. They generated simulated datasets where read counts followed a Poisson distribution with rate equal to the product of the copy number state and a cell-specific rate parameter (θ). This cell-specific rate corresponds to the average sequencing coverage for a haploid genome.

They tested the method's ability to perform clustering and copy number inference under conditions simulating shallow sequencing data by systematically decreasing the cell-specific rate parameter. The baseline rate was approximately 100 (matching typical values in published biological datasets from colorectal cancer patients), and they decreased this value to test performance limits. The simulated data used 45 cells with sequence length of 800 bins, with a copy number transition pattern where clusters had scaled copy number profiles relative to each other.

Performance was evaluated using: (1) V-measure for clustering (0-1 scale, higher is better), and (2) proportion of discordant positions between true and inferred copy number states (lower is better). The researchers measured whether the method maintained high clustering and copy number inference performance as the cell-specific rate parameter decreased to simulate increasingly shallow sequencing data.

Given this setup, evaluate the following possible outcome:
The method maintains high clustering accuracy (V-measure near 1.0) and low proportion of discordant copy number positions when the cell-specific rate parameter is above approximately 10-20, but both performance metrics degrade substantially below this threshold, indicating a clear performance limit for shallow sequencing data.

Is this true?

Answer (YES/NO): NO